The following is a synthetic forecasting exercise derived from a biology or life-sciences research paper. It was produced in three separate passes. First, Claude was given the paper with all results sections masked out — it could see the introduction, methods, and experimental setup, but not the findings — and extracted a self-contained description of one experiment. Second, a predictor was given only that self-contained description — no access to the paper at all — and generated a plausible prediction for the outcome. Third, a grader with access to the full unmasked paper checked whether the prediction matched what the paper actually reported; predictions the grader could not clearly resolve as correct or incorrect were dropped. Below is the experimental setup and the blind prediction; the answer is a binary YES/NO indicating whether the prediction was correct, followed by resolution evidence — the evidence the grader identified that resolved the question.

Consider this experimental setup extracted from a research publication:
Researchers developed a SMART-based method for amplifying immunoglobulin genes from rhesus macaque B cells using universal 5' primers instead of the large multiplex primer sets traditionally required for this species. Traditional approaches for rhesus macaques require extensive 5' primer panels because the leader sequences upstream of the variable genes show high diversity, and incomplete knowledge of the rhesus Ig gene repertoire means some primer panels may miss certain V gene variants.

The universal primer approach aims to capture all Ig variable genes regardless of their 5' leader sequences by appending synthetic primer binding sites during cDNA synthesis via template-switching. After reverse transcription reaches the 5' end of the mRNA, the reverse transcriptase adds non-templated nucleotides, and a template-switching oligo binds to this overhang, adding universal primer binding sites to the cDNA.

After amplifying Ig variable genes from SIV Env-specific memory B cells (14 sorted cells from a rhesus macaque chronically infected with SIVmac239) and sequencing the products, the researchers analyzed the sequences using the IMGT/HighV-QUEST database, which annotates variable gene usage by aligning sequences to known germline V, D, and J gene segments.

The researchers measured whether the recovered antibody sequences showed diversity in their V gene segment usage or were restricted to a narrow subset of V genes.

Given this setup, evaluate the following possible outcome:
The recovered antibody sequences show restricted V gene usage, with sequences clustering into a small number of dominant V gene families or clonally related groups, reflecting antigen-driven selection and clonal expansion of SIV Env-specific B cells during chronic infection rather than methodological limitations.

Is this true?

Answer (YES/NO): NO